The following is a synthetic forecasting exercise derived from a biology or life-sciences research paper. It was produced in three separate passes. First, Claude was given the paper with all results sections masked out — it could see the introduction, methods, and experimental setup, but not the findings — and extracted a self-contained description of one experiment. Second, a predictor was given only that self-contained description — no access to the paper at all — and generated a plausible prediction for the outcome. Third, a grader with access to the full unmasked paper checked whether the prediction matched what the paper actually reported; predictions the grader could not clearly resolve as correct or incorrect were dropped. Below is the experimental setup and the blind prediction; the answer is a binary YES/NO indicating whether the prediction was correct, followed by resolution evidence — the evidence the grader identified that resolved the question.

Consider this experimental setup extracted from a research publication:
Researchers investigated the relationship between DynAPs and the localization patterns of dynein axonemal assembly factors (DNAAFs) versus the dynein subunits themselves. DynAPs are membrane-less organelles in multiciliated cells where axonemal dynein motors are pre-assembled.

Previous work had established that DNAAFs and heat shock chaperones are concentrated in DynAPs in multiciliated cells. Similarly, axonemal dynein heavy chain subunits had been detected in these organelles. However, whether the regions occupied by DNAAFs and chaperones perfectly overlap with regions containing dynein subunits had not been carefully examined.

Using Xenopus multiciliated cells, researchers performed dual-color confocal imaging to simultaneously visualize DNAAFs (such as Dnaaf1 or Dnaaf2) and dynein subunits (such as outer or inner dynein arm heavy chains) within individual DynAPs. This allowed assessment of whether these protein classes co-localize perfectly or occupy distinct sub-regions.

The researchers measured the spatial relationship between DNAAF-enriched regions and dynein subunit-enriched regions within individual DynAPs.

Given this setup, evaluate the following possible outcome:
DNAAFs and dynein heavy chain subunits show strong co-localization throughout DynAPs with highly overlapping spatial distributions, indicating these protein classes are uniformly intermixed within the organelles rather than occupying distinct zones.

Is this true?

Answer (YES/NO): NO